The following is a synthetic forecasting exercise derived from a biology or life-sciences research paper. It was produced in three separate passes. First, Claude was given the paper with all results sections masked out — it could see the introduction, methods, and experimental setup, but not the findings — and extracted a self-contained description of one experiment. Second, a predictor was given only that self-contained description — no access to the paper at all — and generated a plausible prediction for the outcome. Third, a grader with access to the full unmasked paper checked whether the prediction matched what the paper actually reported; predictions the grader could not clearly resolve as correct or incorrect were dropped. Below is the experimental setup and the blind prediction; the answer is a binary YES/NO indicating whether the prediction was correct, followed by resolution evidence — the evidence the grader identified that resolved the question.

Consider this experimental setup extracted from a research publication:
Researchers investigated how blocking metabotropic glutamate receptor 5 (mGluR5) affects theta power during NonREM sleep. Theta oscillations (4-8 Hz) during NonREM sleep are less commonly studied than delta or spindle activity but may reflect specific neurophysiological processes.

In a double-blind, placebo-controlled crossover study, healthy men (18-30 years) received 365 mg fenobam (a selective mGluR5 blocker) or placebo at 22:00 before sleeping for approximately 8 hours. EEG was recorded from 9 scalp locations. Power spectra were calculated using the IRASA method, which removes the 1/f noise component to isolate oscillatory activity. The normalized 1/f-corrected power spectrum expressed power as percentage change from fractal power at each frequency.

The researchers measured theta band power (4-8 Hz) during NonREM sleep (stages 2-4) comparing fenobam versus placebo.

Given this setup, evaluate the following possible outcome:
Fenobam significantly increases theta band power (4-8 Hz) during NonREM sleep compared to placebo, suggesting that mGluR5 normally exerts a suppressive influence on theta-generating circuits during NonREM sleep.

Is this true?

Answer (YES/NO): NO